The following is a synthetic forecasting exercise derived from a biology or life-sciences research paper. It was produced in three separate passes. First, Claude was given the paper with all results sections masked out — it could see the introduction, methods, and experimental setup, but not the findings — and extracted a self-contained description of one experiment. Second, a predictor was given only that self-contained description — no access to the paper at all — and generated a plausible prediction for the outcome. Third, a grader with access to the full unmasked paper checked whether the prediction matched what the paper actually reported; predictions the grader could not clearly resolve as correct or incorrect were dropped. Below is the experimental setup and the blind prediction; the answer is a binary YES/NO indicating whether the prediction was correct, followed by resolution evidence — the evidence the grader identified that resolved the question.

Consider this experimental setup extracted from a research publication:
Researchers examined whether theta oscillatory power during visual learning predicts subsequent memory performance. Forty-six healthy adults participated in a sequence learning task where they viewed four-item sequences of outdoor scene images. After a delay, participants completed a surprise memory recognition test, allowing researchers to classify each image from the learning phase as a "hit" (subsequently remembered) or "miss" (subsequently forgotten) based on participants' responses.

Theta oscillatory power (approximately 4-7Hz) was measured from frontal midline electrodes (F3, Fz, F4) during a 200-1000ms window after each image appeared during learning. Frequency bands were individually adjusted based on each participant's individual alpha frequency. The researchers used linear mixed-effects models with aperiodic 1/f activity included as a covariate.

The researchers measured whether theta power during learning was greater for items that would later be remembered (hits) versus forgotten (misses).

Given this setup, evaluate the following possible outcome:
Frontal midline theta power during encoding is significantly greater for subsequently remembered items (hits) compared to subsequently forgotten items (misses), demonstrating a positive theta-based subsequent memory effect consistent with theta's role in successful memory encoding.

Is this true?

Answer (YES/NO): NO